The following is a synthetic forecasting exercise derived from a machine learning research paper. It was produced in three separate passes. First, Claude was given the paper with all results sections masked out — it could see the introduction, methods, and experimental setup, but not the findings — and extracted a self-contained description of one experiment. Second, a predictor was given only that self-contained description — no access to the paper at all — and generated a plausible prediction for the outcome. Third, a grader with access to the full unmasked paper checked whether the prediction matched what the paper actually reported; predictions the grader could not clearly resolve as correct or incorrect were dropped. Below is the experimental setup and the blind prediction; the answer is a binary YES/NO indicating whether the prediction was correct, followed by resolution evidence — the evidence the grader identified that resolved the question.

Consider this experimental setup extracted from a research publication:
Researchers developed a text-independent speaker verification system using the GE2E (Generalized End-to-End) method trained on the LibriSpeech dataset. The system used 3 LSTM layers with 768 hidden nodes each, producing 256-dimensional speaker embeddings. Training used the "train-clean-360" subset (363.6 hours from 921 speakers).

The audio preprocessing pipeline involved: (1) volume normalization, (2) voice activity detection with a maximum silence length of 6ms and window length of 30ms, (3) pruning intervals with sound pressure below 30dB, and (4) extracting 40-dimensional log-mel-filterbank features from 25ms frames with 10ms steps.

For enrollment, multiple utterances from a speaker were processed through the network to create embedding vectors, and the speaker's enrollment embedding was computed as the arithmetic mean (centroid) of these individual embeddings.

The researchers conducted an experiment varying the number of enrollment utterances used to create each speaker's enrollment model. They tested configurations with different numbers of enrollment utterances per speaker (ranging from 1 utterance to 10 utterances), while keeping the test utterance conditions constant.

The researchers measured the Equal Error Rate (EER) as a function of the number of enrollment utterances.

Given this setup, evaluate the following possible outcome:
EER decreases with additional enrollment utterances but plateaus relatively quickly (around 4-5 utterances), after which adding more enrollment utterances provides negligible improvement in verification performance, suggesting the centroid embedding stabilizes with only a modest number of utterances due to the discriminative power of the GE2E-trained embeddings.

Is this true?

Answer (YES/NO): NO